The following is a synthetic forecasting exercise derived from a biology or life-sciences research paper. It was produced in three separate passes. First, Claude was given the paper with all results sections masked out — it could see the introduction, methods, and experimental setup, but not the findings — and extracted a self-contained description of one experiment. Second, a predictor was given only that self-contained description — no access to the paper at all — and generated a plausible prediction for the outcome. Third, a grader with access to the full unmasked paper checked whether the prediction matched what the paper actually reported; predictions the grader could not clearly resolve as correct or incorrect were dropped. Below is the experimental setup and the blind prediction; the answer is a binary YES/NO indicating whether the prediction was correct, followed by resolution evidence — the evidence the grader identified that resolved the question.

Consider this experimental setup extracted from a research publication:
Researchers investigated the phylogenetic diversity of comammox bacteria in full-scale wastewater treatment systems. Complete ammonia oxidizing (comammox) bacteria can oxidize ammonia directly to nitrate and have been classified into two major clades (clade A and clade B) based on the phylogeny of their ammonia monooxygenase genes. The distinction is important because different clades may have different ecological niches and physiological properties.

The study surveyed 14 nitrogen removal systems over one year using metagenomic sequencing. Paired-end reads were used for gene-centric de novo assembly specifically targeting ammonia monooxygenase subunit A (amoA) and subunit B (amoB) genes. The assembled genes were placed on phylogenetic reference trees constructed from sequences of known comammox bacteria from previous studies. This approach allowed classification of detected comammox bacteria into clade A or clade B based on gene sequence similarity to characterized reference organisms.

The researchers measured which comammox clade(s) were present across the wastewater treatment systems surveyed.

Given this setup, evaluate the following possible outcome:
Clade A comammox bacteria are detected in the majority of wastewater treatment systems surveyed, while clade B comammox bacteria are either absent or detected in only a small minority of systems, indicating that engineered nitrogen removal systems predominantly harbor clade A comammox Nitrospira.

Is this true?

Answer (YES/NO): NO